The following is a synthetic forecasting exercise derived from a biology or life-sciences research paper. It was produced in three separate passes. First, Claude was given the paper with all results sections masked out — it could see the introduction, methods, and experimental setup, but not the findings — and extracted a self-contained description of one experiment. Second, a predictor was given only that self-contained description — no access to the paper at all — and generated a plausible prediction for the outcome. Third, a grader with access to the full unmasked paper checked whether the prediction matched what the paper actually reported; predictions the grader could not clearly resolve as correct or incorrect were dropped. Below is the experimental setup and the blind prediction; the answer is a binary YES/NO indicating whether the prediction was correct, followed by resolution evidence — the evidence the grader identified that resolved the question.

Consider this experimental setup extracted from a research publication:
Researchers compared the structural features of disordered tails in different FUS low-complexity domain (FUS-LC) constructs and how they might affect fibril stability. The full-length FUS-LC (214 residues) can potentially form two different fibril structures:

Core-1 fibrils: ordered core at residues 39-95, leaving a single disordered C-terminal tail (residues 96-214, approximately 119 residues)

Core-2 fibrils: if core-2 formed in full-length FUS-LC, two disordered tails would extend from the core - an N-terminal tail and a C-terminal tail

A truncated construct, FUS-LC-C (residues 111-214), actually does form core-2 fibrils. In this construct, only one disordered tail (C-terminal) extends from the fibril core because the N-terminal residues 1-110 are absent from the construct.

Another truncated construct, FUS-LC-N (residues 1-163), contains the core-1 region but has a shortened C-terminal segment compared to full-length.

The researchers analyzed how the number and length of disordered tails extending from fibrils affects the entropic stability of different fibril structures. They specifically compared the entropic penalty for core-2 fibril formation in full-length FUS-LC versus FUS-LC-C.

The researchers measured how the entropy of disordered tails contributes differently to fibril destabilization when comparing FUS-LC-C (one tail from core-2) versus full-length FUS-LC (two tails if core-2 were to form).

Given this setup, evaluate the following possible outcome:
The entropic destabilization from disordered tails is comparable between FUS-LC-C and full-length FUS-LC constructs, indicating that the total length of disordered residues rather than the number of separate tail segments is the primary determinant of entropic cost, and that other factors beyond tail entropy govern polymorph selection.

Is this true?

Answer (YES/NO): NO